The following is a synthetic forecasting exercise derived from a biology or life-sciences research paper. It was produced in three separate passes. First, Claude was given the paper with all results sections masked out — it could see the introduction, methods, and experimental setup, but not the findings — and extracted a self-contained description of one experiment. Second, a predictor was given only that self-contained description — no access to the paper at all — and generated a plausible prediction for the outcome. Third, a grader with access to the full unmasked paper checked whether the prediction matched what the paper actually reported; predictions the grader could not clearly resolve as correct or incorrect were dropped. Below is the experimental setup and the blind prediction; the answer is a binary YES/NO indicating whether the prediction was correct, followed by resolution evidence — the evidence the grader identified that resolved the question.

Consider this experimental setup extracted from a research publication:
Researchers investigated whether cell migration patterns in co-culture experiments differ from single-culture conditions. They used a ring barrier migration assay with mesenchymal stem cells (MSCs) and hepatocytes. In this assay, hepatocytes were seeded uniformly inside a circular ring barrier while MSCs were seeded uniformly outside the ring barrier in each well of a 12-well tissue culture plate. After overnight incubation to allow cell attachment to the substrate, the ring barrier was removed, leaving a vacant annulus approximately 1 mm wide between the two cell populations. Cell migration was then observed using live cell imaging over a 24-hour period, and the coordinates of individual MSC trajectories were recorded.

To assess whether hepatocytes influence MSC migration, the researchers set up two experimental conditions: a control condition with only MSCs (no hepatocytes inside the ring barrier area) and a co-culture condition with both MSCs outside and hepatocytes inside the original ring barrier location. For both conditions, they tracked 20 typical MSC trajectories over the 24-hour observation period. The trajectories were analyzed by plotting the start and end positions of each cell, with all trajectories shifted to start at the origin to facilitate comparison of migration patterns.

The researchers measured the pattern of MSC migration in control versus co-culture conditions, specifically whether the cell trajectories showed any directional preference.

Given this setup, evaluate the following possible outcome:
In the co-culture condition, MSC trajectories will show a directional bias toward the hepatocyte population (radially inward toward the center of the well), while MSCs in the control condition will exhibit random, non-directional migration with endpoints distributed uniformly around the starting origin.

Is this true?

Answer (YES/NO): YES